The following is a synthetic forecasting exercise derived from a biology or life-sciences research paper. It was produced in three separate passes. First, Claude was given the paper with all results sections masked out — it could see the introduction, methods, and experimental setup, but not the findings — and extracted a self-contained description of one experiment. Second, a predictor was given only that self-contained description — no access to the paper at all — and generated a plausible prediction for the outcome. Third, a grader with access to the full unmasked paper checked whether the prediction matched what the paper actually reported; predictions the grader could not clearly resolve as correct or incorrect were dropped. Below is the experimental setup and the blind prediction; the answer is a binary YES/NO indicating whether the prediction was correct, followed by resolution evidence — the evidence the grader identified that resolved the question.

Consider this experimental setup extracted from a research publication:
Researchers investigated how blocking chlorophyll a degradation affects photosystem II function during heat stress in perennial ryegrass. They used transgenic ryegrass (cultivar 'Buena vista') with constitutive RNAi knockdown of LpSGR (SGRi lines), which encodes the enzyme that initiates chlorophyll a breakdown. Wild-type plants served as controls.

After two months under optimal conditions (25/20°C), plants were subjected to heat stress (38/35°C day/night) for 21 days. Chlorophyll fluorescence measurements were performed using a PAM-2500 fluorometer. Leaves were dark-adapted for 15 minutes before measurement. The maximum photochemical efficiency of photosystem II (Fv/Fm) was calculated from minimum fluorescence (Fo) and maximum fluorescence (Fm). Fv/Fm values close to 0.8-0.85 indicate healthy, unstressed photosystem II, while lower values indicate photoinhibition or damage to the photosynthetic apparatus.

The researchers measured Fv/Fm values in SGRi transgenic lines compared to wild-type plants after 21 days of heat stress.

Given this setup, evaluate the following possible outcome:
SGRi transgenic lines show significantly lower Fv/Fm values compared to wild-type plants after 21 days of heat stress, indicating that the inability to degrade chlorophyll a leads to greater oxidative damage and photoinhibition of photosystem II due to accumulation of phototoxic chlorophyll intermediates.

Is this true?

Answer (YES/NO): YES